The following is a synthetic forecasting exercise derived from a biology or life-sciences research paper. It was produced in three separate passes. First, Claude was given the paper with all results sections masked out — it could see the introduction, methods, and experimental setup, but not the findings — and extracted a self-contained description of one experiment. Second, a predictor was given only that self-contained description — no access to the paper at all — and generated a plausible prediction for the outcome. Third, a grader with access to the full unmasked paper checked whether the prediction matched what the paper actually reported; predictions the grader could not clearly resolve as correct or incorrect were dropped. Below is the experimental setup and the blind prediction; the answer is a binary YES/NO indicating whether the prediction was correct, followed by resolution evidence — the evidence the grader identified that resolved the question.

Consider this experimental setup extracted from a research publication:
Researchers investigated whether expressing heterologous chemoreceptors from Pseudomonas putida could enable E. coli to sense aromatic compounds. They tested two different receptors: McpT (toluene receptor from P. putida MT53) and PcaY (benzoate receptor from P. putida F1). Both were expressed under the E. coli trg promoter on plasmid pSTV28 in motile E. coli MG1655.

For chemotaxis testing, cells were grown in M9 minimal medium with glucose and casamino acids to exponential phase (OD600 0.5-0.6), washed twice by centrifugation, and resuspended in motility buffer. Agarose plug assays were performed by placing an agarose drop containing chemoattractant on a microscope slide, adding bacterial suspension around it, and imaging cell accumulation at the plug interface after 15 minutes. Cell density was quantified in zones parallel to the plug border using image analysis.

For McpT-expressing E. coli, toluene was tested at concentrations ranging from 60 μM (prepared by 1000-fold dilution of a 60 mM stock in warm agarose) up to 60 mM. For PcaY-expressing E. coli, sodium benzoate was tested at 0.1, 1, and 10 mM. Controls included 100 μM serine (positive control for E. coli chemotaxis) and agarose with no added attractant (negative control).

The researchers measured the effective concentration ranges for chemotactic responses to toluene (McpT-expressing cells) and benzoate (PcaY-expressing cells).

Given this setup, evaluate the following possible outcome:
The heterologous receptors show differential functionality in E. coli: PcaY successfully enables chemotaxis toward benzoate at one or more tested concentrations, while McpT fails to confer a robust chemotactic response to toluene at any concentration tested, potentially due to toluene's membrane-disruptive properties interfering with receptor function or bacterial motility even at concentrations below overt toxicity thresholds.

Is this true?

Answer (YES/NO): NO